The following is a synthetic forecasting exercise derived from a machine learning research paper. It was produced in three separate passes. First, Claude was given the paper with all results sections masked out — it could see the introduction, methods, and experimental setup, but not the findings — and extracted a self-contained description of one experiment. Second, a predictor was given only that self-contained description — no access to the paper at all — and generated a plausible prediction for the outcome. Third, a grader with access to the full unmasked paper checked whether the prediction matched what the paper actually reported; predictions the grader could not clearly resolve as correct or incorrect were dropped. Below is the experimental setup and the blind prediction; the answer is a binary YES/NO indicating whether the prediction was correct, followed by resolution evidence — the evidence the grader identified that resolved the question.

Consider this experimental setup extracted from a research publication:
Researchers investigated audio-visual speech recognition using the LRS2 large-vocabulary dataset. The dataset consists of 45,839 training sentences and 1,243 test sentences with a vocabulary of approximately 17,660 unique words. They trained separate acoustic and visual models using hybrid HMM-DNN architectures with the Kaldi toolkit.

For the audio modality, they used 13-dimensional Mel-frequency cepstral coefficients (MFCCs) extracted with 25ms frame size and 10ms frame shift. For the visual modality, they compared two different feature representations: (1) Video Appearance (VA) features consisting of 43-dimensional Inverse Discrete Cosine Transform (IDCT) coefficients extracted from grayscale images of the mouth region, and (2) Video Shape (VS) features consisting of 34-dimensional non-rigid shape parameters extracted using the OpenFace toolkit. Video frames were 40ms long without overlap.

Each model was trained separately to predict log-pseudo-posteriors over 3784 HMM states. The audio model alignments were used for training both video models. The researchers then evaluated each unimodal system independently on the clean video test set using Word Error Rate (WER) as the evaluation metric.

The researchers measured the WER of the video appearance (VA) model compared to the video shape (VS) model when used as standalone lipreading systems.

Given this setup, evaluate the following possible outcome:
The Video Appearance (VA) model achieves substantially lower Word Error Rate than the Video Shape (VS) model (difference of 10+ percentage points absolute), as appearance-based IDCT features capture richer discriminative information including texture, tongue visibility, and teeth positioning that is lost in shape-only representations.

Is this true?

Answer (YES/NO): NO